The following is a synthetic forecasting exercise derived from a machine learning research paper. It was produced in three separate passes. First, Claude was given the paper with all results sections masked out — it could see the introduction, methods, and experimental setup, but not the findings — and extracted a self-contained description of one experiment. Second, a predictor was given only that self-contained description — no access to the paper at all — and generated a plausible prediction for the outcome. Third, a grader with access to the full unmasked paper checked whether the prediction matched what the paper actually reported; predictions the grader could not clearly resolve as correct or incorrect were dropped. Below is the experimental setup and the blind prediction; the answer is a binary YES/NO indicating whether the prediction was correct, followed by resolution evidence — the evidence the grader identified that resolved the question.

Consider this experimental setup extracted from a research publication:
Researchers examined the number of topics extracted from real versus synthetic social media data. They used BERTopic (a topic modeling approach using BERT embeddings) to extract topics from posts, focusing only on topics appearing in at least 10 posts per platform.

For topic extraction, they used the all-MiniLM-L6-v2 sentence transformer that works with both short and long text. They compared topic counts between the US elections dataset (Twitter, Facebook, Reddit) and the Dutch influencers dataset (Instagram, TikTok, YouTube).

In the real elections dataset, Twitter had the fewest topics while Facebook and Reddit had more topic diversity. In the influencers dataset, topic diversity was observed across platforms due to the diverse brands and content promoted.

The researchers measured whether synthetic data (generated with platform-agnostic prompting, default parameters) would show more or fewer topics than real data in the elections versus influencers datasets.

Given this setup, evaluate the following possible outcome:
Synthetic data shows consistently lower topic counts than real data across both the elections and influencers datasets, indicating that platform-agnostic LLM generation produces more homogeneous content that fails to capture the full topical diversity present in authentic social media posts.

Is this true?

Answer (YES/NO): NO